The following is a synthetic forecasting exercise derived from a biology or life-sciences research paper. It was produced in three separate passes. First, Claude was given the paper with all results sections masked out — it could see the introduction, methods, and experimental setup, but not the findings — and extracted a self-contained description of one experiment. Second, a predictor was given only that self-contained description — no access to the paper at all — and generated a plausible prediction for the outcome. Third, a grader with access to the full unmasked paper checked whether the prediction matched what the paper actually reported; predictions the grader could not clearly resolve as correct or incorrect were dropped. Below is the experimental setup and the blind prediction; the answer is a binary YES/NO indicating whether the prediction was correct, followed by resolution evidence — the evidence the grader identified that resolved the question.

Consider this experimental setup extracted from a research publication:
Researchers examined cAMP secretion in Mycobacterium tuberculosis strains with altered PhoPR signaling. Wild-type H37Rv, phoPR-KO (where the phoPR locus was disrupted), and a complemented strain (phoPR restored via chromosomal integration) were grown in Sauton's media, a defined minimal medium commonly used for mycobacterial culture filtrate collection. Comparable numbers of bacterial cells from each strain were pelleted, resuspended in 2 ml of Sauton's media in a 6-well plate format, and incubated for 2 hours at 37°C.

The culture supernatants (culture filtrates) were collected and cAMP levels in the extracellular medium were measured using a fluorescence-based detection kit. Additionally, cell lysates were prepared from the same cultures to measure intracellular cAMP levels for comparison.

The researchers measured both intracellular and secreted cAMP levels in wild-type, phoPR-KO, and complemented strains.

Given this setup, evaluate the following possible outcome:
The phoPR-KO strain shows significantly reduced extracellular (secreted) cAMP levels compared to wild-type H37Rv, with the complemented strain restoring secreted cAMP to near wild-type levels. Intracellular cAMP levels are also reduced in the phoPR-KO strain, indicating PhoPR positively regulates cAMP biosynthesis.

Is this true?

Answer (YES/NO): NO